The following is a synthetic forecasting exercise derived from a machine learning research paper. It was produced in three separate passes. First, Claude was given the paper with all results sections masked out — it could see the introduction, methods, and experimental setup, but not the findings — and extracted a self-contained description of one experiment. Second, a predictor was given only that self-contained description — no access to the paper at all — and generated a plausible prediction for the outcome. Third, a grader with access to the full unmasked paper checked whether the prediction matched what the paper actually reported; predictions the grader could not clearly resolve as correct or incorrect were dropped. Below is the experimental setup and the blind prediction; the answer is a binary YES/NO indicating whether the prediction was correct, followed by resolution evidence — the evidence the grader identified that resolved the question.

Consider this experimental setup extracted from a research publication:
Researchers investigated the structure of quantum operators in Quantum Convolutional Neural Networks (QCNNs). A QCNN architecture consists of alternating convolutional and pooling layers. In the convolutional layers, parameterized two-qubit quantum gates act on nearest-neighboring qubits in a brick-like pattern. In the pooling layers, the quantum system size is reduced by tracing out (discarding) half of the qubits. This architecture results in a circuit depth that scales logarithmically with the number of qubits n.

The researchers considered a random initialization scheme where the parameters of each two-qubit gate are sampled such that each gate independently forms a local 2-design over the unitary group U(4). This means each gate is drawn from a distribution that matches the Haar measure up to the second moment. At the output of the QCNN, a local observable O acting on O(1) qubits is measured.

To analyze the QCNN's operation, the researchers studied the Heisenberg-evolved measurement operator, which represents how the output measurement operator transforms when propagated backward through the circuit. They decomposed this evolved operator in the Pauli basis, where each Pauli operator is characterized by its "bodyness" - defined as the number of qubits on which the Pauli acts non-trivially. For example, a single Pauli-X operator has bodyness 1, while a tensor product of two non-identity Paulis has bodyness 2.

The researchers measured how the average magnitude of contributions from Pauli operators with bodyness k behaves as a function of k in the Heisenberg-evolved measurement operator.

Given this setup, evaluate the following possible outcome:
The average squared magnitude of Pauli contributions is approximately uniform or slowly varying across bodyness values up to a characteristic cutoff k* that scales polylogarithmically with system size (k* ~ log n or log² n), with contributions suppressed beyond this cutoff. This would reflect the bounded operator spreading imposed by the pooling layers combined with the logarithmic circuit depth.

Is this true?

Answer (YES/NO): NO